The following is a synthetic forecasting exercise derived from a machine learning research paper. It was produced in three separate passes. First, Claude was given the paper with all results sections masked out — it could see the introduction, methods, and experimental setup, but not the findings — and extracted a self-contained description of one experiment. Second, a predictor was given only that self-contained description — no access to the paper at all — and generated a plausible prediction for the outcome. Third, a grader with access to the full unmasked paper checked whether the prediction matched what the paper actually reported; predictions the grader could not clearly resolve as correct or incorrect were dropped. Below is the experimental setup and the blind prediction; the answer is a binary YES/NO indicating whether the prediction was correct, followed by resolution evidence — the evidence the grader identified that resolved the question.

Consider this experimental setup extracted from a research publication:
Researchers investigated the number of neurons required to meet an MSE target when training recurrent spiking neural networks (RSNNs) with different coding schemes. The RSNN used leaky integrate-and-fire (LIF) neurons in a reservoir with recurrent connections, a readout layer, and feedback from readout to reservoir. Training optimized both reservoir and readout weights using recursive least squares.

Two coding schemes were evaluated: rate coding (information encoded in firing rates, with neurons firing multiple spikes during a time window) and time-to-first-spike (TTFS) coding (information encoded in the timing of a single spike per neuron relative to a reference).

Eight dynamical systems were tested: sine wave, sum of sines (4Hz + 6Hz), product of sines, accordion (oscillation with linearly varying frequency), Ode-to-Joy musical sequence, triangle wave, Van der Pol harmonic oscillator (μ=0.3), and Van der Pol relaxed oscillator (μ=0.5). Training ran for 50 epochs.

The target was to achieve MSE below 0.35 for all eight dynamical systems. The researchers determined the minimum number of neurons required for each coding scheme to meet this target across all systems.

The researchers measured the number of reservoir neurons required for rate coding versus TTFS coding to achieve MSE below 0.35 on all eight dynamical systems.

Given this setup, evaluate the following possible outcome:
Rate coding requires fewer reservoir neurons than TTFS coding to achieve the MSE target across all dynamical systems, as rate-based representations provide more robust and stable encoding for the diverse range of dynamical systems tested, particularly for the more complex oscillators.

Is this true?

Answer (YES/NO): NO